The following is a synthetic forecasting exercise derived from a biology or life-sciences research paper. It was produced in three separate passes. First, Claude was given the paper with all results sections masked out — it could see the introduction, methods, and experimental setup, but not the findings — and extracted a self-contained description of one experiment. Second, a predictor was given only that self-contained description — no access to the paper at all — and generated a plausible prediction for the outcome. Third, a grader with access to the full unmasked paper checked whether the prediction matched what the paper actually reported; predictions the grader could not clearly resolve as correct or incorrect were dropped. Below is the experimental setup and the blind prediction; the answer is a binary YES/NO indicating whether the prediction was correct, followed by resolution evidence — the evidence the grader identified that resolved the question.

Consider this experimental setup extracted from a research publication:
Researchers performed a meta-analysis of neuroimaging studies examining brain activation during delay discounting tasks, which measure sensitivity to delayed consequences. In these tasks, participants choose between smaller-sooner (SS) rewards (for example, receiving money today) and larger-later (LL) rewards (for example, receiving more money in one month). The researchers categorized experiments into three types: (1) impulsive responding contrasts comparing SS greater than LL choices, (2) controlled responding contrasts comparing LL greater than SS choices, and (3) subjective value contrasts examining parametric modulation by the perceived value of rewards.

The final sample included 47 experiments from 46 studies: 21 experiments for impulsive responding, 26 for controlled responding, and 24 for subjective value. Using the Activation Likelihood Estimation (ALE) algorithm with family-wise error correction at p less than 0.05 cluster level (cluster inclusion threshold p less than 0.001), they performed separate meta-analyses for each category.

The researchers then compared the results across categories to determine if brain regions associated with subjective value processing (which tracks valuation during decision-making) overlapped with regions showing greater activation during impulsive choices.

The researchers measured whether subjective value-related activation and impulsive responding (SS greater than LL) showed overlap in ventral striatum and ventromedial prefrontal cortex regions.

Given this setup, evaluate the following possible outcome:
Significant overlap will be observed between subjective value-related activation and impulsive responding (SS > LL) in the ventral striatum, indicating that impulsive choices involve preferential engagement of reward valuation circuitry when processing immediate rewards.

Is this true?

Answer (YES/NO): YES